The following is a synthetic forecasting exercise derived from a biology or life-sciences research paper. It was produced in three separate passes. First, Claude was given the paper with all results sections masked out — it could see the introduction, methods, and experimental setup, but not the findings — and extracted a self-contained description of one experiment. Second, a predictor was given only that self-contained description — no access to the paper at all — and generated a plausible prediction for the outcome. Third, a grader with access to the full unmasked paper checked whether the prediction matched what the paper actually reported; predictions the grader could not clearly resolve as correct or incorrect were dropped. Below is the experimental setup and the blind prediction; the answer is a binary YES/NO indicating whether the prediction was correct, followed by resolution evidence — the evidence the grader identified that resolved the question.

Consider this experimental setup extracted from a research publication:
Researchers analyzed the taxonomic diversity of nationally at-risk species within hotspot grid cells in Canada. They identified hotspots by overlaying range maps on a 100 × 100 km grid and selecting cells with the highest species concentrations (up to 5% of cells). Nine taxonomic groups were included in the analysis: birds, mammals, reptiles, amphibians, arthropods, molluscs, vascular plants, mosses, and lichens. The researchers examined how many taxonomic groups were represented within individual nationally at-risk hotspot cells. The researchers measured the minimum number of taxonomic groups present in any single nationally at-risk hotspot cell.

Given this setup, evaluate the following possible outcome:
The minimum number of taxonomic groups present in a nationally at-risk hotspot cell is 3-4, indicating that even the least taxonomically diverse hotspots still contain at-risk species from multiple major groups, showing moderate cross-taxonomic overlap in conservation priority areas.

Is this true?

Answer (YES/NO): NO